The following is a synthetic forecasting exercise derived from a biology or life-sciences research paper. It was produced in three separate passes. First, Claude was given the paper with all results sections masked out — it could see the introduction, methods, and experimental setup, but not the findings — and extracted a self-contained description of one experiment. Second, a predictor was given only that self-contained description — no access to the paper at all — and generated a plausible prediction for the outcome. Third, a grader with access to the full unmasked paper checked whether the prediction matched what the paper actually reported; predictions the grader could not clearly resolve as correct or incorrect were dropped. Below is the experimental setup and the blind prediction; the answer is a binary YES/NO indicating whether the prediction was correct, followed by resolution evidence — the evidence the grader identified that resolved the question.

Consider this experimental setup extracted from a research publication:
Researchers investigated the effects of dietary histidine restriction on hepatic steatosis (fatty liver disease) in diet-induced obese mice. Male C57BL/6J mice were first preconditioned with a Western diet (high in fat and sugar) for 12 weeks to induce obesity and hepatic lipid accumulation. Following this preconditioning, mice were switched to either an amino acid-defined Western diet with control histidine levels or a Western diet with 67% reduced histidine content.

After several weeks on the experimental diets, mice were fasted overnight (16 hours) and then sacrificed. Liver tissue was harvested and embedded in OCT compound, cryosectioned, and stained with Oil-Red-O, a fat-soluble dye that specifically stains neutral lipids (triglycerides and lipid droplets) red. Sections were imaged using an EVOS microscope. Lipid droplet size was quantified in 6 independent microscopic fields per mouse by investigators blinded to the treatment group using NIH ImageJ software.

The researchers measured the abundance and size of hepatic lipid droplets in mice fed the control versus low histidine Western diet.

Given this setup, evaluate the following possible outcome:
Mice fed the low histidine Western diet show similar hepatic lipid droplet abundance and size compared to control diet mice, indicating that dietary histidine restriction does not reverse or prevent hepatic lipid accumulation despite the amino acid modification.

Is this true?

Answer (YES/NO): NO